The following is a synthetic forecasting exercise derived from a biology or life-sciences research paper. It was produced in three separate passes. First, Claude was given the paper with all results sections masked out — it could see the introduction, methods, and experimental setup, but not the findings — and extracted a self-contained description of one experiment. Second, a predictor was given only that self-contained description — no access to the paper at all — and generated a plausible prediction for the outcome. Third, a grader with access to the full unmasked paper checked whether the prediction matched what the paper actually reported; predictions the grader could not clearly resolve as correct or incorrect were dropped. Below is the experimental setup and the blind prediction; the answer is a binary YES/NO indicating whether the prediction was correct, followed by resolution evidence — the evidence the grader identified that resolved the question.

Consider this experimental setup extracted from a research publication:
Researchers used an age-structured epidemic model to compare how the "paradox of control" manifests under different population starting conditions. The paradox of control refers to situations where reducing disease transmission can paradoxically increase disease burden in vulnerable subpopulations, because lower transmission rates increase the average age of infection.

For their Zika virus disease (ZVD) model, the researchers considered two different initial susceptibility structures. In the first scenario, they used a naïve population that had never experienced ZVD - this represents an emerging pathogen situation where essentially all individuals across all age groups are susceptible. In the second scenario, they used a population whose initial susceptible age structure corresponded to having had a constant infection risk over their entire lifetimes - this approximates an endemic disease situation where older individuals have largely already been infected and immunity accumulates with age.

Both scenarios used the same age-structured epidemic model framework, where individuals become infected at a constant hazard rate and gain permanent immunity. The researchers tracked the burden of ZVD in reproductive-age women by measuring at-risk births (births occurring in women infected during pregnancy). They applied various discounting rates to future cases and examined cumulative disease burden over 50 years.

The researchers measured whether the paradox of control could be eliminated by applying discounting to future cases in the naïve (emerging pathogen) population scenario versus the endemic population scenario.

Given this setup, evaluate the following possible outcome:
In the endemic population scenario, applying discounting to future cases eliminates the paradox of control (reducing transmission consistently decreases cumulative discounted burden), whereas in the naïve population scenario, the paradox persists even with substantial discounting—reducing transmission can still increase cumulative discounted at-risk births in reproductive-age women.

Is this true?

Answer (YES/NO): NO